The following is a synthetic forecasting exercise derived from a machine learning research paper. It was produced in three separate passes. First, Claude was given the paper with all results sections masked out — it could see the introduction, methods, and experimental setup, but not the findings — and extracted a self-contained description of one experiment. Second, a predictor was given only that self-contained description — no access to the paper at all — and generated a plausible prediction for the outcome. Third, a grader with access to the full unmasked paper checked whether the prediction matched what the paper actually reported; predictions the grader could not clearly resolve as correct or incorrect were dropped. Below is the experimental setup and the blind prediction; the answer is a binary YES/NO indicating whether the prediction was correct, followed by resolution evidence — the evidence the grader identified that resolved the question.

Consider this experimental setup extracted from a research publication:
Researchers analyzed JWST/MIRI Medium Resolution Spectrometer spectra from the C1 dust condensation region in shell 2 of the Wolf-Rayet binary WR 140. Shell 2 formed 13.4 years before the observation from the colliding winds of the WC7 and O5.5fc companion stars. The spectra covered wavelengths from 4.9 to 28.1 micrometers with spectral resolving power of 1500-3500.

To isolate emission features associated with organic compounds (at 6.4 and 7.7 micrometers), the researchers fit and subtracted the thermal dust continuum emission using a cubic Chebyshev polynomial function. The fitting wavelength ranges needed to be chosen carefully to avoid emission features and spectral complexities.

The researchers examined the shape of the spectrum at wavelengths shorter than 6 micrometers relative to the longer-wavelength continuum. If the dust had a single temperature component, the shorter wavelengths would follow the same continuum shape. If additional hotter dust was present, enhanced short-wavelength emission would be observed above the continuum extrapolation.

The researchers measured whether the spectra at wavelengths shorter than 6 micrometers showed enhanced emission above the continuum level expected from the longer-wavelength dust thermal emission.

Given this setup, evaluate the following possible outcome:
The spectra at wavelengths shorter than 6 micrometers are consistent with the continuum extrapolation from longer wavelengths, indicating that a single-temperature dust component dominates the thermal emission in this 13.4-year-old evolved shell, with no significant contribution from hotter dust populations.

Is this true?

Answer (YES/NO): NO